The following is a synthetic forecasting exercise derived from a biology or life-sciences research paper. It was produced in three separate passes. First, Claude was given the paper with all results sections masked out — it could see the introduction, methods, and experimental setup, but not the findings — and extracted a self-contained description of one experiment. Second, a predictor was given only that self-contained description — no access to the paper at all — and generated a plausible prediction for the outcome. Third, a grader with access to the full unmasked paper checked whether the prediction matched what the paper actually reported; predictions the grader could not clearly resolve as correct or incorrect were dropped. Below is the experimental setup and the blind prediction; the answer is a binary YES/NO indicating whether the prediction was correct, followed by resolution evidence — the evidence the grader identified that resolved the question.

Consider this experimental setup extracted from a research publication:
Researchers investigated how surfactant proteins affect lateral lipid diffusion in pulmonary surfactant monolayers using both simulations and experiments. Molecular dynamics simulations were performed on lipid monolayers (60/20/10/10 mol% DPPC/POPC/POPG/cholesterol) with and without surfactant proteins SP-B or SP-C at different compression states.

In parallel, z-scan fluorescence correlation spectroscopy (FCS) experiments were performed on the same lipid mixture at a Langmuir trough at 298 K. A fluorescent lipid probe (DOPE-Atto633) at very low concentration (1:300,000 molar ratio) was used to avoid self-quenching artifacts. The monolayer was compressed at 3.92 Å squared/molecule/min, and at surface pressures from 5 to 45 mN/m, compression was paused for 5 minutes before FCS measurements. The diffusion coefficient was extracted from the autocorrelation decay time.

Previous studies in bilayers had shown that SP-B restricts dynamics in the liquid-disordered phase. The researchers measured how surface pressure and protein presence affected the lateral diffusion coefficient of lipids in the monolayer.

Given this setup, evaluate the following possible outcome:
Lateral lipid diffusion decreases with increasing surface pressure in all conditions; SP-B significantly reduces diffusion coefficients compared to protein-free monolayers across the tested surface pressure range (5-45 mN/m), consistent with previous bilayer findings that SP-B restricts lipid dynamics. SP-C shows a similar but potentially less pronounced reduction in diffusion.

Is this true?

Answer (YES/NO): NO